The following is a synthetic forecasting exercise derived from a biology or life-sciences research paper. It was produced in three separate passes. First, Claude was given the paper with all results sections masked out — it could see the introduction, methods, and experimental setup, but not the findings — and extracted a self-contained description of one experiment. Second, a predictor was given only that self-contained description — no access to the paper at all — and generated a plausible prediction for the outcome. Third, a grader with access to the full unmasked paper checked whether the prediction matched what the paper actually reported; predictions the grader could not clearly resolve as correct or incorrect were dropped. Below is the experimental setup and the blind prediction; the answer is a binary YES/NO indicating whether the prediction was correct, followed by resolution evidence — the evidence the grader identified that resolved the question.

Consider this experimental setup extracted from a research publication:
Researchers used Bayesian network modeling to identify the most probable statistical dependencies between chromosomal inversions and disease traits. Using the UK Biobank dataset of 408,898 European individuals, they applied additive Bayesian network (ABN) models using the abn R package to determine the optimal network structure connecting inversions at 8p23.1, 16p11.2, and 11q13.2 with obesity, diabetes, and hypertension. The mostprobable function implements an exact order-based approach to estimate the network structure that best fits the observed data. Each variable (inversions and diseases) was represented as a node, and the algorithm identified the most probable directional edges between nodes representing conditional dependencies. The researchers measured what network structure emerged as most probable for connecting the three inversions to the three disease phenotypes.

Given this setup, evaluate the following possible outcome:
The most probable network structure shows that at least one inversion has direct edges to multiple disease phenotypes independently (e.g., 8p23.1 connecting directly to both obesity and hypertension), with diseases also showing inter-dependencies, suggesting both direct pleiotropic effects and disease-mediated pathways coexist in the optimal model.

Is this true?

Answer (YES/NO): NO